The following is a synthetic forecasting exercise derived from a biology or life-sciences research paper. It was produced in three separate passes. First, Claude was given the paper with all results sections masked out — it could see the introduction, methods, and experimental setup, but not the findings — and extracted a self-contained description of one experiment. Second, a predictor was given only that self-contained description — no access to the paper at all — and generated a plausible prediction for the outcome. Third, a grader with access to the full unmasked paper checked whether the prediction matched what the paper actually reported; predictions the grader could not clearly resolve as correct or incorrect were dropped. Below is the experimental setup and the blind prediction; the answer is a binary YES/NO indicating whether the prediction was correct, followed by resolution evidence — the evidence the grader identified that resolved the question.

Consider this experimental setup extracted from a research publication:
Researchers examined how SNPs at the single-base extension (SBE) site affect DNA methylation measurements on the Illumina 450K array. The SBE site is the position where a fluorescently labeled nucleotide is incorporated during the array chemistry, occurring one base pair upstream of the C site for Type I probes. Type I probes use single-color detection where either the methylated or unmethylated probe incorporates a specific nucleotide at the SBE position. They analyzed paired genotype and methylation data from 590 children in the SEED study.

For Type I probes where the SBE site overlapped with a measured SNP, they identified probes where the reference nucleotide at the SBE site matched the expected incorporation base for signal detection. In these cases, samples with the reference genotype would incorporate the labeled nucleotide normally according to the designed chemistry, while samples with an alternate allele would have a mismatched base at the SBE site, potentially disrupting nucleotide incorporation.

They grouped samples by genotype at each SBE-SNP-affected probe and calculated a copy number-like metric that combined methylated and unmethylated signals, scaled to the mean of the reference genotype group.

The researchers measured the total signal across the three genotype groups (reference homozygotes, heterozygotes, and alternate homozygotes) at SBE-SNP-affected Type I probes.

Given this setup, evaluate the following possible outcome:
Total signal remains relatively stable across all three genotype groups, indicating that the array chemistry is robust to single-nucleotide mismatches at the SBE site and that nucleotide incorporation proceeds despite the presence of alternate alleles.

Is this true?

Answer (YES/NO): NO